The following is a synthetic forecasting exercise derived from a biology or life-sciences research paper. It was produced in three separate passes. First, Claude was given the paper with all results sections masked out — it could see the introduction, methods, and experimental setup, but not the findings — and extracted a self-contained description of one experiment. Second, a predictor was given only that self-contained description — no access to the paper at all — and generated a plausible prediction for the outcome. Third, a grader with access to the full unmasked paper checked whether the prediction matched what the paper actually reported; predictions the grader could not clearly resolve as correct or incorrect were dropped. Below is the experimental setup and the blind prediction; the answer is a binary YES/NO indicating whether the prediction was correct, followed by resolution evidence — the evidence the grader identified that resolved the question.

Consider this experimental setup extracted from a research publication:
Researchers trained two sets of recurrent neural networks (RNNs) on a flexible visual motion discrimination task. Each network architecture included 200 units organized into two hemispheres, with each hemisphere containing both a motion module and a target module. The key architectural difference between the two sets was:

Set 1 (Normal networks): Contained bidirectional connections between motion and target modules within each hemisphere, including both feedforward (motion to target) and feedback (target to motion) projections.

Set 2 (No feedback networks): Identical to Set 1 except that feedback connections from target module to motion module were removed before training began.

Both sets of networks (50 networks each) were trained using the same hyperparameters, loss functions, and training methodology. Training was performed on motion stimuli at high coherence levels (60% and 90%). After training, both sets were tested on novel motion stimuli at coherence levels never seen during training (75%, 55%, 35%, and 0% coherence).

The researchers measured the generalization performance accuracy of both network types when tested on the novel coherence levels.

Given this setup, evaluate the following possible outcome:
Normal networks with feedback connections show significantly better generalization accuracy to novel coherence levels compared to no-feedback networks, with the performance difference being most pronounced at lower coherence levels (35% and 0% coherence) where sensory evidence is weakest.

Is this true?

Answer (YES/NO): NO